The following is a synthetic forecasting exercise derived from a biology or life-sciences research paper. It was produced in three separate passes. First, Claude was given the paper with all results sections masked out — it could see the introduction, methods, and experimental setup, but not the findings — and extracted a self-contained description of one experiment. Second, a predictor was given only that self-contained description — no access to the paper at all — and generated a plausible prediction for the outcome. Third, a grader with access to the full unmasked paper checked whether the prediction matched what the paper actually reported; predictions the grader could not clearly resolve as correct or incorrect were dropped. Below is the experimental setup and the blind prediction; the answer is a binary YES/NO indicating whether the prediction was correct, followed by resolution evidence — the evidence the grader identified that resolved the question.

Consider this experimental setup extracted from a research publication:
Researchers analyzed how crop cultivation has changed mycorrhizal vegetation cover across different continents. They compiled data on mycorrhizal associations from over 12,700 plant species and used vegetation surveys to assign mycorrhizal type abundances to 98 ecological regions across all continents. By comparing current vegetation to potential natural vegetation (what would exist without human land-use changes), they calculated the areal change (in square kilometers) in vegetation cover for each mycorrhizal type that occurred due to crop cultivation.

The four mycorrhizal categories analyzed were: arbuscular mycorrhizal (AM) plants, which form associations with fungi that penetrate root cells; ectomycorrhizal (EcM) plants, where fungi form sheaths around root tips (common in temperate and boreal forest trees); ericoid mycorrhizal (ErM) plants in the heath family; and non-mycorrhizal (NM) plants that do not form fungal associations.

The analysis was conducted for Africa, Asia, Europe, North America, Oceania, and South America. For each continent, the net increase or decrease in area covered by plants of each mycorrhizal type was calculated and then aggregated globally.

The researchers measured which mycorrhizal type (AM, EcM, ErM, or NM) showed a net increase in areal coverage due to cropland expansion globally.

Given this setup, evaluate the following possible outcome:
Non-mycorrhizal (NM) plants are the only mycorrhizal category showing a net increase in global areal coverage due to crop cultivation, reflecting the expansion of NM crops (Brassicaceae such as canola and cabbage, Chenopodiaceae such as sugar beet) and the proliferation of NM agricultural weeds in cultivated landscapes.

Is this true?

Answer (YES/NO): YES